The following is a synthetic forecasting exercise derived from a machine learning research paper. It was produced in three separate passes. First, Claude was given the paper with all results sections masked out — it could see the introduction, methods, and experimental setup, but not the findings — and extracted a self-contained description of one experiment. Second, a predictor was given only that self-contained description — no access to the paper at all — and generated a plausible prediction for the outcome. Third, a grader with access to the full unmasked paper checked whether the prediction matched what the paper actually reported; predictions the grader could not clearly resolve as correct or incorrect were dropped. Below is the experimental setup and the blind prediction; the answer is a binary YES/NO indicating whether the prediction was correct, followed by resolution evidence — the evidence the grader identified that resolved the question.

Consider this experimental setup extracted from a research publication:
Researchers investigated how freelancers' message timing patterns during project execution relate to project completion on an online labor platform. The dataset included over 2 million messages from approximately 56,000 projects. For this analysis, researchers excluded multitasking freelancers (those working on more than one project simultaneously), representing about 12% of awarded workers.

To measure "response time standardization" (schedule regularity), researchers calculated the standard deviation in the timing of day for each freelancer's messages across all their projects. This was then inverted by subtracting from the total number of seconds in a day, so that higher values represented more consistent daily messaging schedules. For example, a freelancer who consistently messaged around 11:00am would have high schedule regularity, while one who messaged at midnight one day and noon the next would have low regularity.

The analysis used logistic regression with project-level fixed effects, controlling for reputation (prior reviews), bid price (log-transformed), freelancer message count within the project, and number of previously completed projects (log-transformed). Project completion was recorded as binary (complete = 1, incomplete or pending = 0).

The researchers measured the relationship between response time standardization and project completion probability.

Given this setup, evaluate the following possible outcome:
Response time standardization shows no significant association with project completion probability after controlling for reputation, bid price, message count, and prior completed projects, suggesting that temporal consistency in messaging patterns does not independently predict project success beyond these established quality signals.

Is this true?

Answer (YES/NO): YES